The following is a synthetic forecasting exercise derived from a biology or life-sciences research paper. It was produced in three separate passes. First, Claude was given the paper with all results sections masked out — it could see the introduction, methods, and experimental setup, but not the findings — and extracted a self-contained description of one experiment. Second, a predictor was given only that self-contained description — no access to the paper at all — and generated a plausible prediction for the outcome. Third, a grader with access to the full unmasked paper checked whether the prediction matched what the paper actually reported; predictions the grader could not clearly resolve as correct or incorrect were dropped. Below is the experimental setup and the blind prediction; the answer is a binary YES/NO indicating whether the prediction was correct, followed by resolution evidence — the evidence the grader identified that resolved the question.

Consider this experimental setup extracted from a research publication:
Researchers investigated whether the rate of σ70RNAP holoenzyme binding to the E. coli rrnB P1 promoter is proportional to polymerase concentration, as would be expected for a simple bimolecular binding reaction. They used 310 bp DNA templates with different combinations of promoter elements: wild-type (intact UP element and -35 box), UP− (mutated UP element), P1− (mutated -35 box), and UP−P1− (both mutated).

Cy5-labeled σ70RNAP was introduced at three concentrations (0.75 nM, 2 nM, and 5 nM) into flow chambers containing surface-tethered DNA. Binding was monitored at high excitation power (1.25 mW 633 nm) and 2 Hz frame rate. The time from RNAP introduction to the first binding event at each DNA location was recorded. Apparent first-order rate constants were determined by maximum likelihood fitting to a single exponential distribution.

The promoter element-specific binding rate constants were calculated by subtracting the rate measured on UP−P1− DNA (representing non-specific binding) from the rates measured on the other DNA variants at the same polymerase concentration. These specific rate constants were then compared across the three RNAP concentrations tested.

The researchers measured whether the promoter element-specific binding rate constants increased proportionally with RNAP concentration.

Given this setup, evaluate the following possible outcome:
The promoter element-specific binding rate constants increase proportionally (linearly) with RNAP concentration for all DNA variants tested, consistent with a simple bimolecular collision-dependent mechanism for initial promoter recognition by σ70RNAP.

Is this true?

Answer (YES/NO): YES